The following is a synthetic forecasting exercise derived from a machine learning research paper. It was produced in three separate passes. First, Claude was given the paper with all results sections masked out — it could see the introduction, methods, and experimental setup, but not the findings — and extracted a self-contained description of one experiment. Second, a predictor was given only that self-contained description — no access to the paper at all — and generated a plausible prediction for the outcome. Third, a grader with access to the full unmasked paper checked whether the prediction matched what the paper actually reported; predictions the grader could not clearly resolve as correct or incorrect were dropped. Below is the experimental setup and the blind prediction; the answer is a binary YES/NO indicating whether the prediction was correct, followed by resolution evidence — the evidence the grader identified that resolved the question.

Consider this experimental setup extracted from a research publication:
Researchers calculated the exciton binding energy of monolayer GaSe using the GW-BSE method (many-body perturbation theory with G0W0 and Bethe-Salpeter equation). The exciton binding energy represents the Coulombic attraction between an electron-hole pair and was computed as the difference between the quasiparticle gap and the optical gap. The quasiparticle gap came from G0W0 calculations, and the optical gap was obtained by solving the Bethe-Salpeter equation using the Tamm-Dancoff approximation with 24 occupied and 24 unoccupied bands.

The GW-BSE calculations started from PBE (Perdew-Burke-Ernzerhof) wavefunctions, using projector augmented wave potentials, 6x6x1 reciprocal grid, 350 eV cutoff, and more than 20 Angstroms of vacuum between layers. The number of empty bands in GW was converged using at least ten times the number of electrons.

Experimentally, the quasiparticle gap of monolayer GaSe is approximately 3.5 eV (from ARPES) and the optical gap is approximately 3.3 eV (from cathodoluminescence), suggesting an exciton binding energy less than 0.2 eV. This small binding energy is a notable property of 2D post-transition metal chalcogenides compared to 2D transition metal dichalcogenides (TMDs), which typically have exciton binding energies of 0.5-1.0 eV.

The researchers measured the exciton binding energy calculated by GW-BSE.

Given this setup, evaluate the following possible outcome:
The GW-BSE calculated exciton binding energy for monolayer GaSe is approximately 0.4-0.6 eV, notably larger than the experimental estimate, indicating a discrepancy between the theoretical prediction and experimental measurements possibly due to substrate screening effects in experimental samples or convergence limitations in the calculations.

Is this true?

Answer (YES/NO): NO